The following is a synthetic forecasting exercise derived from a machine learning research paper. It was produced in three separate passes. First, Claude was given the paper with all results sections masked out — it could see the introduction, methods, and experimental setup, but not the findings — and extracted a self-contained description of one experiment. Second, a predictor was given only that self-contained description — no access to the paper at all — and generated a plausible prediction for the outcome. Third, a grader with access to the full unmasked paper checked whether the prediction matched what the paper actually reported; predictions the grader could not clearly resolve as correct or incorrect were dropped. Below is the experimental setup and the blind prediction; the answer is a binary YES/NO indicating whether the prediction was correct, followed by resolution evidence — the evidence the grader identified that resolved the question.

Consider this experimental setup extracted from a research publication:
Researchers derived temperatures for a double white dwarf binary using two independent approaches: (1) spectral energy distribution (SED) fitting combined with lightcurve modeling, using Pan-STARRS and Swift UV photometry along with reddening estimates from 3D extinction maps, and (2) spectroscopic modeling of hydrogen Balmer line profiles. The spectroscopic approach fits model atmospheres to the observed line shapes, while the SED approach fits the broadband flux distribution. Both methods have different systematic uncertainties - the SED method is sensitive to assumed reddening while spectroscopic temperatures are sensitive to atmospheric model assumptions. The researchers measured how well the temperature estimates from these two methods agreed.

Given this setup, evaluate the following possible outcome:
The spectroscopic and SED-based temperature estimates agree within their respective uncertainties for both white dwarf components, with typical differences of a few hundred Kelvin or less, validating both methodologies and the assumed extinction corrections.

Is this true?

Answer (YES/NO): NO